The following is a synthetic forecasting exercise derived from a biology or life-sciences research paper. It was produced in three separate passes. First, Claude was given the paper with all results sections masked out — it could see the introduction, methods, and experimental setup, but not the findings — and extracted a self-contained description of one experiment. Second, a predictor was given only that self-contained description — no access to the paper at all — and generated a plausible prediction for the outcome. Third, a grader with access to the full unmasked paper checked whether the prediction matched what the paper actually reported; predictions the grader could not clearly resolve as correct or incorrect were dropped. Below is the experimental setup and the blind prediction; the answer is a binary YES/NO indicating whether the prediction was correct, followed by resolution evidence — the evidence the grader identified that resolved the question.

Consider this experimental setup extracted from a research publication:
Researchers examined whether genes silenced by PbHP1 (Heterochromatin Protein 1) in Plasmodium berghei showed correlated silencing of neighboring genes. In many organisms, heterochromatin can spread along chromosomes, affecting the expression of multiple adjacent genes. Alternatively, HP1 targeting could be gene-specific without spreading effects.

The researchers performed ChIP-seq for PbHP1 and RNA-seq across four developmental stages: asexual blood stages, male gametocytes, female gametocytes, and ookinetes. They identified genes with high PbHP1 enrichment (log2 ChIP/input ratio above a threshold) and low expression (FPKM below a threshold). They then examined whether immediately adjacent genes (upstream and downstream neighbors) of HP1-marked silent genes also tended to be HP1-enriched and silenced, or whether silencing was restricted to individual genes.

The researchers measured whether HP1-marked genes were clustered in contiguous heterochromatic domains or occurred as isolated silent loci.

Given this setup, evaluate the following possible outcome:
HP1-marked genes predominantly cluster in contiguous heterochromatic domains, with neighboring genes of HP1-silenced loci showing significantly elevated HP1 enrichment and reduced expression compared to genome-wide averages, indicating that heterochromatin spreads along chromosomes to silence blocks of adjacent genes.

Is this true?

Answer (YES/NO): YES